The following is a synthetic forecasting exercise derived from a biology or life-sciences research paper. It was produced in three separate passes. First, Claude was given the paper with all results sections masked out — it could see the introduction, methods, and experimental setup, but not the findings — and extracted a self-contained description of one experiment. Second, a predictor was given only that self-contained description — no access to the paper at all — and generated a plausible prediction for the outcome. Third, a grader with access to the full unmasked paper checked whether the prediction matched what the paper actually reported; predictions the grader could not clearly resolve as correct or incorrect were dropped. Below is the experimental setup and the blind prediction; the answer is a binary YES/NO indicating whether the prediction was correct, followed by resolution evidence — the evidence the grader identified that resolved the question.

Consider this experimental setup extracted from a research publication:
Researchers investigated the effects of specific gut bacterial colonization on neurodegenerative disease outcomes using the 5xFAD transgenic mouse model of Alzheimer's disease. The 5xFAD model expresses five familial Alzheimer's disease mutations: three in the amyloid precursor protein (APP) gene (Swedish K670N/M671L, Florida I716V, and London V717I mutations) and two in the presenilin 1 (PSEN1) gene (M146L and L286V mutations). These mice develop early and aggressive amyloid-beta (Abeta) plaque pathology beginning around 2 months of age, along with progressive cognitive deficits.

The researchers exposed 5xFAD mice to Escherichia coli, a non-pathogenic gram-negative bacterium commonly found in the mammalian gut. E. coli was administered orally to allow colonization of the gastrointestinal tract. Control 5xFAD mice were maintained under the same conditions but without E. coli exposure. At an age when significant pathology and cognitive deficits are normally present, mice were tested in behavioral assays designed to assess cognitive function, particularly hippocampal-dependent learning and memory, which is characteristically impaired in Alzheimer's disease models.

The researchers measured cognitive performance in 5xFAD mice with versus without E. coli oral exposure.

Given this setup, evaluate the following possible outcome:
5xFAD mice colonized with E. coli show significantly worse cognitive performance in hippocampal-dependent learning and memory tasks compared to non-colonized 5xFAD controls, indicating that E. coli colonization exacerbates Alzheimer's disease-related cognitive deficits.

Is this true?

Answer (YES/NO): YES